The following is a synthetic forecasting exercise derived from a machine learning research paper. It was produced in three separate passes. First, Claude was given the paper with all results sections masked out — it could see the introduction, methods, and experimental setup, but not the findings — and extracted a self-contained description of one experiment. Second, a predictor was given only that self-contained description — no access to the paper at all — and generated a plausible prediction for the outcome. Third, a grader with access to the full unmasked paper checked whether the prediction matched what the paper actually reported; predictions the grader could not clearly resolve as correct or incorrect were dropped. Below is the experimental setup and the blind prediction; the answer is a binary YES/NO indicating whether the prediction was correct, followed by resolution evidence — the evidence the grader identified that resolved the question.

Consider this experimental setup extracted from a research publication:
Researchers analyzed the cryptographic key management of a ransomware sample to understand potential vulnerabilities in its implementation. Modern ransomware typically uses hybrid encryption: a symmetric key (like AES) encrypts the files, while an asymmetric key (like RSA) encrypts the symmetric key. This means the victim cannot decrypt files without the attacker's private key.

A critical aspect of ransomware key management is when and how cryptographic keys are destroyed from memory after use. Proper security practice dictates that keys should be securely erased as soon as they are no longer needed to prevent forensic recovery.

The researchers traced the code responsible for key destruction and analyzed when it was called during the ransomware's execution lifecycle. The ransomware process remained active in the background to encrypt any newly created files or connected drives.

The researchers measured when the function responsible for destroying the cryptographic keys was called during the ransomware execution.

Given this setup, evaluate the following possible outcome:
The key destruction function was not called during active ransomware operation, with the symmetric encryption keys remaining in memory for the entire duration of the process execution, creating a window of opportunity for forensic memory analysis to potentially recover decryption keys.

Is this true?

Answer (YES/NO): YES